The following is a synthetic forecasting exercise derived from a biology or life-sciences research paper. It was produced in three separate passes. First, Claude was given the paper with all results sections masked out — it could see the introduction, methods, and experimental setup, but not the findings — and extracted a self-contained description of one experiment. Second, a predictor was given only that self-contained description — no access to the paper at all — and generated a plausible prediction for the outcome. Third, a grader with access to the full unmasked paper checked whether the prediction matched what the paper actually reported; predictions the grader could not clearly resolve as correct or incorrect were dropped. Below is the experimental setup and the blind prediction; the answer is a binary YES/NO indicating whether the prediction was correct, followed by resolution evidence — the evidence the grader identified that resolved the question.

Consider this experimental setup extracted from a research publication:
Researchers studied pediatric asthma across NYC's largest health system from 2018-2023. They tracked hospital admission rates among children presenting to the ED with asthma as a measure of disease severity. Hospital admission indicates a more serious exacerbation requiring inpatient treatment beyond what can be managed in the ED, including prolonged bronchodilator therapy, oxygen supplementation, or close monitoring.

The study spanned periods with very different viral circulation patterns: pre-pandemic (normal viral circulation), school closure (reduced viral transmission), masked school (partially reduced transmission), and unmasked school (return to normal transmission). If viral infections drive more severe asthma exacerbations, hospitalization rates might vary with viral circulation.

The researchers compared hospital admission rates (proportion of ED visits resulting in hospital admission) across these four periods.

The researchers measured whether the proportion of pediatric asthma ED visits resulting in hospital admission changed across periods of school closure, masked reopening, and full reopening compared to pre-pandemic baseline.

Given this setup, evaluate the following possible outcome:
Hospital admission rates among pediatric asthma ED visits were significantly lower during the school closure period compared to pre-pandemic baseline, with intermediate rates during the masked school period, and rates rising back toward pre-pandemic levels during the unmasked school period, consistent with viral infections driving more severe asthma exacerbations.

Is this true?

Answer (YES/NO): NO